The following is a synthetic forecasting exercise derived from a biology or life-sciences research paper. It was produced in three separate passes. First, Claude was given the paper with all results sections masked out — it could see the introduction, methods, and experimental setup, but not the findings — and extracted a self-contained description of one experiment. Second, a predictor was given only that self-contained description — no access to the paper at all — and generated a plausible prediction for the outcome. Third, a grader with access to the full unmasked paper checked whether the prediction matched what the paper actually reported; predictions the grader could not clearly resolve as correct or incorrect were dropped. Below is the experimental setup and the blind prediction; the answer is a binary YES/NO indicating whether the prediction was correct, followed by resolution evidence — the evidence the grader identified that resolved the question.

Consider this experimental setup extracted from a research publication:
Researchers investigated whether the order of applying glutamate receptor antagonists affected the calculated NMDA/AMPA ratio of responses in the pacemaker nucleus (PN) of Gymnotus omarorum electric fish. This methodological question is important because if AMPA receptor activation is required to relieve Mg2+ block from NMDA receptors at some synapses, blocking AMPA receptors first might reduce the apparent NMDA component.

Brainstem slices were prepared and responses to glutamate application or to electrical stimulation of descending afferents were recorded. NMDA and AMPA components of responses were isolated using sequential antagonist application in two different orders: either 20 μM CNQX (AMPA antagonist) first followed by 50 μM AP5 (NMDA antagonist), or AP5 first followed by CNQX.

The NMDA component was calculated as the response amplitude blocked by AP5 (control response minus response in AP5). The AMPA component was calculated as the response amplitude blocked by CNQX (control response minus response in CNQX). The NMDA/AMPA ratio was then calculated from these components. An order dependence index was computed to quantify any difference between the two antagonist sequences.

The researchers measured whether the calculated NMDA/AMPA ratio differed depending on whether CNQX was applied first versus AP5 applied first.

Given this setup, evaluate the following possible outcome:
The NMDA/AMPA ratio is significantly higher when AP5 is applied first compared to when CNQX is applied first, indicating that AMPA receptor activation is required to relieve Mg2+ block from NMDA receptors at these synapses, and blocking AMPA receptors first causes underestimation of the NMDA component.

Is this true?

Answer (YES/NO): YES